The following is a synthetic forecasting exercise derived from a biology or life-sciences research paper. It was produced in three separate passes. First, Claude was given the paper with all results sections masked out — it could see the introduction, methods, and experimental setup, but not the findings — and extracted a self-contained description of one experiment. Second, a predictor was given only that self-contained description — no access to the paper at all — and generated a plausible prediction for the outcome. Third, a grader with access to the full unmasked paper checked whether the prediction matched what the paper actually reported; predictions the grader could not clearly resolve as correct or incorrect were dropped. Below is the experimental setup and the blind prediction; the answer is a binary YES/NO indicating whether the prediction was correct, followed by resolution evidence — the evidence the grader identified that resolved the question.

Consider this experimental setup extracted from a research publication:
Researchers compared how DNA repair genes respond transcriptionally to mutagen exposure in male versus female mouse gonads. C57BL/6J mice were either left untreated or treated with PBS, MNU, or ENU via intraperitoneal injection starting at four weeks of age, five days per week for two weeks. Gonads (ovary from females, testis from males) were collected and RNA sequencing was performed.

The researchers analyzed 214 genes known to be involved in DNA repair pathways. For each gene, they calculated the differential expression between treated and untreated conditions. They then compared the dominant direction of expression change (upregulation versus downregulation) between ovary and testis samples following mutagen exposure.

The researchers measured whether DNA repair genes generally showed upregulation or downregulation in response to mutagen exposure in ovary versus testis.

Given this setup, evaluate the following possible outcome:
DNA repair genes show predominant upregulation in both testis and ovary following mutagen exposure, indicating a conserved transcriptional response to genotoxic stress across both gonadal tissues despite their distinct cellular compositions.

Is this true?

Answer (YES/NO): NO